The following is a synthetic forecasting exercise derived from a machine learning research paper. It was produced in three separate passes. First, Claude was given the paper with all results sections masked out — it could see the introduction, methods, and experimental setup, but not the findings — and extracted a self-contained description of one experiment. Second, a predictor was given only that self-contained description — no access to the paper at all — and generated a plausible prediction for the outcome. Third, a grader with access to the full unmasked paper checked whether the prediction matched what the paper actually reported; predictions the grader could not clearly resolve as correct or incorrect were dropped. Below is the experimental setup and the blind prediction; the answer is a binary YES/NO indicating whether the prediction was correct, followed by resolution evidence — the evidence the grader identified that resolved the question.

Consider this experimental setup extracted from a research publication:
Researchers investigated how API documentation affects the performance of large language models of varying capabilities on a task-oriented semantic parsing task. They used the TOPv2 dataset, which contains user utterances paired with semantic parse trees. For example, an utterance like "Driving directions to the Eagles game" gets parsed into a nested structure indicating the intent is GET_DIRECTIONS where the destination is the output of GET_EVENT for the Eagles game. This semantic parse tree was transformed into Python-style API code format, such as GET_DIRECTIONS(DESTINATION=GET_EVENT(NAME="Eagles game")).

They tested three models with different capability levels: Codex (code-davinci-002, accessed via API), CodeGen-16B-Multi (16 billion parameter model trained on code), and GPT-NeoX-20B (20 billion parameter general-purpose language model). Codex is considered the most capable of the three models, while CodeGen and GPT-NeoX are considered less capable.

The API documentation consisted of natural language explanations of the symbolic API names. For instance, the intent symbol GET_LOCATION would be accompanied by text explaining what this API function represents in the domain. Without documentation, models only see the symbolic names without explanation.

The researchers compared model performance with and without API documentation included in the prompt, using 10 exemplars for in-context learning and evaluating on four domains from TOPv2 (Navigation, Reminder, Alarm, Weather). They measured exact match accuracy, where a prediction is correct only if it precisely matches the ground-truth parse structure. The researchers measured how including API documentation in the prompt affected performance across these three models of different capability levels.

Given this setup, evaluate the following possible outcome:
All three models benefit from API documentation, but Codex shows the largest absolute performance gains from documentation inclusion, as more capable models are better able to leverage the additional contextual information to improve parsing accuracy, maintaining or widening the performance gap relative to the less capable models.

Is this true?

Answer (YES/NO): NO